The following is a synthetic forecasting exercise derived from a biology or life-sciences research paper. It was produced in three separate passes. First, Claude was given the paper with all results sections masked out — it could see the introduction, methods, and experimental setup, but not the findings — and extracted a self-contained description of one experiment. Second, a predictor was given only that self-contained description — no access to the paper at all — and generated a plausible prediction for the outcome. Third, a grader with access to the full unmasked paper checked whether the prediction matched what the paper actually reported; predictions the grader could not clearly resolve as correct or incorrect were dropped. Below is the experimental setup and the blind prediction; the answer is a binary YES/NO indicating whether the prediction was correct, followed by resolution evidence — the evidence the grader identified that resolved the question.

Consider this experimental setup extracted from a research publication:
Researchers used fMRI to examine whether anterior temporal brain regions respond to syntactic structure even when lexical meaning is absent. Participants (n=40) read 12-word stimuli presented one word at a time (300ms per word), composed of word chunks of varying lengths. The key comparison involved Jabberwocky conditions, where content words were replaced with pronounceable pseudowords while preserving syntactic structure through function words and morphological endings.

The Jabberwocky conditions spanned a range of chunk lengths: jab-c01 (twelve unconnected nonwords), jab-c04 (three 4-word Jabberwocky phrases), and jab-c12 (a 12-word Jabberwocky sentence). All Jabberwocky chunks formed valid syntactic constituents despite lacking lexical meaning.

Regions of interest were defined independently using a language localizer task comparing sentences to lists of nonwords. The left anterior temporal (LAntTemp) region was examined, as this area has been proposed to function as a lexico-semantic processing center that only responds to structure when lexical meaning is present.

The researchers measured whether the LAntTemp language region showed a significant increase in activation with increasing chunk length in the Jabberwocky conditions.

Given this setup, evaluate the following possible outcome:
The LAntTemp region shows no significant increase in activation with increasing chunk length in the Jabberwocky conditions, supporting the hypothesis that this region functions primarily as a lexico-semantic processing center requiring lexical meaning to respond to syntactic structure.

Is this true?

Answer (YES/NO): NO